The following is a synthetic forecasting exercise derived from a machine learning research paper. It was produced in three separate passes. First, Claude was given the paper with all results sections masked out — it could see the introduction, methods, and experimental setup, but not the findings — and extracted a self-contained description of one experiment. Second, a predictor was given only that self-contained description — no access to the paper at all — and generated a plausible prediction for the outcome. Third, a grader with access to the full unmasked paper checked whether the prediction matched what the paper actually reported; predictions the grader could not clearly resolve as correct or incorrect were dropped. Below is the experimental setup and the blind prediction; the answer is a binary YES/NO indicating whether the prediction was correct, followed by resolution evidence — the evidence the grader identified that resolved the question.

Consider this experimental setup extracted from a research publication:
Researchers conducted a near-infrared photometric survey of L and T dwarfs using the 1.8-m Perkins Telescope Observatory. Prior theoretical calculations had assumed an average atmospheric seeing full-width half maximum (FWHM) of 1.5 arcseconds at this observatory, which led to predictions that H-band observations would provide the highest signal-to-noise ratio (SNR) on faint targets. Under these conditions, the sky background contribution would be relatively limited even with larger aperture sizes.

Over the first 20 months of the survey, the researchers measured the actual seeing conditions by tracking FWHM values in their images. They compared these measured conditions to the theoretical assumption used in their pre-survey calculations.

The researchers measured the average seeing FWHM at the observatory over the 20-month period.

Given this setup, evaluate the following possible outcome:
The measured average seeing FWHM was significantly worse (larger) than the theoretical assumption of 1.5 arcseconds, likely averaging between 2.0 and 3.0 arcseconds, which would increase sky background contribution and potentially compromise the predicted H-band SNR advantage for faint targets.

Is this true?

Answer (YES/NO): YES